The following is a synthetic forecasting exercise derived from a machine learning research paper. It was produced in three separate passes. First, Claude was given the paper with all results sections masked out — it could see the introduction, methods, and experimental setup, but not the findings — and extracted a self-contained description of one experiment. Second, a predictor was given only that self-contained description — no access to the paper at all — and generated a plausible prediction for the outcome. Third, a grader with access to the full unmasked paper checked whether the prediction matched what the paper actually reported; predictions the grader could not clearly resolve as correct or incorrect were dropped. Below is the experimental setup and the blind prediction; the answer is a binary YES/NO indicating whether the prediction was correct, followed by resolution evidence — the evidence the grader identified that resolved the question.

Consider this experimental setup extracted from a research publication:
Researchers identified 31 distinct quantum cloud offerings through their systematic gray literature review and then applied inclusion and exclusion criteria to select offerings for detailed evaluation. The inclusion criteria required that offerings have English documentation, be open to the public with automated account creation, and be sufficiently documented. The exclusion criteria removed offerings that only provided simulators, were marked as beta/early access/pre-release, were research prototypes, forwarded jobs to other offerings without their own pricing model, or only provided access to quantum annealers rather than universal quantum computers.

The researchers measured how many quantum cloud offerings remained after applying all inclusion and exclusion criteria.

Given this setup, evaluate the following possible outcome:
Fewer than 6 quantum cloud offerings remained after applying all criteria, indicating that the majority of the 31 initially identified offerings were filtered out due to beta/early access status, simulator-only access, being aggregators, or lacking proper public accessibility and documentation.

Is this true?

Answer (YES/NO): NO